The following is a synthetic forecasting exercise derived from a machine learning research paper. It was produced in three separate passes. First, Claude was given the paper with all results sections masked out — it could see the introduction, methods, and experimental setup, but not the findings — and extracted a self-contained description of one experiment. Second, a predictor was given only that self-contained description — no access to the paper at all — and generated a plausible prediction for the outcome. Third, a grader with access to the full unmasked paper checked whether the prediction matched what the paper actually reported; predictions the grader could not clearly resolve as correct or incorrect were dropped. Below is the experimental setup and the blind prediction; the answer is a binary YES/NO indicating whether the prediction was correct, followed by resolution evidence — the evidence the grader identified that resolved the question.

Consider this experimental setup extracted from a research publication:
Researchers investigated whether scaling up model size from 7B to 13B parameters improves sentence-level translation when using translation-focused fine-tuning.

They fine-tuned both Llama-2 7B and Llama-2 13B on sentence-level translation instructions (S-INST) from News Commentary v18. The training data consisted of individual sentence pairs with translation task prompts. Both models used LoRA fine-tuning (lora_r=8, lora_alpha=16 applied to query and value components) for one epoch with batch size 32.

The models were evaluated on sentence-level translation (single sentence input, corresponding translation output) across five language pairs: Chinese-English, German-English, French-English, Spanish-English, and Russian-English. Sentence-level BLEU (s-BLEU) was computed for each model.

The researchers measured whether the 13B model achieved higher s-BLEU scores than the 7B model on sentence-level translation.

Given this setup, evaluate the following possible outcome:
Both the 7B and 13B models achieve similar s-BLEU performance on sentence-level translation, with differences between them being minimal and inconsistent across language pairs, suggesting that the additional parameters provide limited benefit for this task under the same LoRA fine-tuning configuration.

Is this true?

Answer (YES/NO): NO